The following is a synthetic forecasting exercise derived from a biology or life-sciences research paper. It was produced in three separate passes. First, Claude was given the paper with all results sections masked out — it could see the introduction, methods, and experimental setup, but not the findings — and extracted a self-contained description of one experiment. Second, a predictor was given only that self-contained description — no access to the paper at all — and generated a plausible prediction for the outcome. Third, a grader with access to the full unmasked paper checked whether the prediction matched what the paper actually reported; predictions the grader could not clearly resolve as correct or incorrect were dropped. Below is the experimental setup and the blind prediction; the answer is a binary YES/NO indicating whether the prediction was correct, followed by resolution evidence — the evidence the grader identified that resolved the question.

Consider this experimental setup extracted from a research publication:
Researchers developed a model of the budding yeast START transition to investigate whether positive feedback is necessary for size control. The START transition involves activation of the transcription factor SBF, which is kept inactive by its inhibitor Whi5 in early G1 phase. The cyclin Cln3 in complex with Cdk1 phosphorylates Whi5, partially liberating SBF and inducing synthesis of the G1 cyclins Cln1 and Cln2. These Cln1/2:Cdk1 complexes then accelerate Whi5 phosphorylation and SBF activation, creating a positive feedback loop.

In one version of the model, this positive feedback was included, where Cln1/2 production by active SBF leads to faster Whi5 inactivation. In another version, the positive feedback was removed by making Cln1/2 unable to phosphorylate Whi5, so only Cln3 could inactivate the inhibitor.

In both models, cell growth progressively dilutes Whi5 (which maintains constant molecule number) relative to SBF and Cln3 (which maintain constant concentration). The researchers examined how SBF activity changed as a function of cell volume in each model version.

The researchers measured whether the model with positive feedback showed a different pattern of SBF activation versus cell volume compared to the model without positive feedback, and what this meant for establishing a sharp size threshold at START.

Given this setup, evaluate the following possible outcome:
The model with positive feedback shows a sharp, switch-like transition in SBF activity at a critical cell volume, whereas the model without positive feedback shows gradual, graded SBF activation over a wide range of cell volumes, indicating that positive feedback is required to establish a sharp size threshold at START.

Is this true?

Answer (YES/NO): YES